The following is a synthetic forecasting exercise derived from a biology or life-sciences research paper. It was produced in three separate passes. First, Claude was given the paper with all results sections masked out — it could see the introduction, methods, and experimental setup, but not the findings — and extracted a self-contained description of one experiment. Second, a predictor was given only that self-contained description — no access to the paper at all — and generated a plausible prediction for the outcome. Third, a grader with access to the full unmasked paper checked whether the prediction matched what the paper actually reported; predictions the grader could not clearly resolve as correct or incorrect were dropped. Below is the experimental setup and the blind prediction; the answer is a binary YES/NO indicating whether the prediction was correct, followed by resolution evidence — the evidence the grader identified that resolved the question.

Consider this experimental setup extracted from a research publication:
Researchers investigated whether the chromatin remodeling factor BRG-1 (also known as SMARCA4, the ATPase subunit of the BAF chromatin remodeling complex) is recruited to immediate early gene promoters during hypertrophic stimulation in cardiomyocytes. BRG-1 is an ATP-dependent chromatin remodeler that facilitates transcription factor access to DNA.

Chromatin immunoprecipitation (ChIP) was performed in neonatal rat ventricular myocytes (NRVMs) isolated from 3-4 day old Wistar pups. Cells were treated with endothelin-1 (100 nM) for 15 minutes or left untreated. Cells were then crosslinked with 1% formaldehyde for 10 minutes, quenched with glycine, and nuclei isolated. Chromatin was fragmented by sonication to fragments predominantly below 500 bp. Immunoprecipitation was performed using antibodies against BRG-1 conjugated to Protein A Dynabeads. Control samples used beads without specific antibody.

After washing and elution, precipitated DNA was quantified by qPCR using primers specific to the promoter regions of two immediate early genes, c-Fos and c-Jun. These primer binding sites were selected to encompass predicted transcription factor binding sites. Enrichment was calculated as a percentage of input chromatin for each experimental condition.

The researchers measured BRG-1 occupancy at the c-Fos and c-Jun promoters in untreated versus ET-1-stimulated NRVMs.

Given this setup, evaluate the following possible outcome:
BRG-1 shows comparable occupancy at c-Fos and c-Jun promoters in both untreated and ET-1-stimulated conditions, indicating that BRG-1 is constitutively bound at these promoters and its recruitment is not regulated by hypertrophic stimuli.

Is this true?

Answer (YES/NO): NO